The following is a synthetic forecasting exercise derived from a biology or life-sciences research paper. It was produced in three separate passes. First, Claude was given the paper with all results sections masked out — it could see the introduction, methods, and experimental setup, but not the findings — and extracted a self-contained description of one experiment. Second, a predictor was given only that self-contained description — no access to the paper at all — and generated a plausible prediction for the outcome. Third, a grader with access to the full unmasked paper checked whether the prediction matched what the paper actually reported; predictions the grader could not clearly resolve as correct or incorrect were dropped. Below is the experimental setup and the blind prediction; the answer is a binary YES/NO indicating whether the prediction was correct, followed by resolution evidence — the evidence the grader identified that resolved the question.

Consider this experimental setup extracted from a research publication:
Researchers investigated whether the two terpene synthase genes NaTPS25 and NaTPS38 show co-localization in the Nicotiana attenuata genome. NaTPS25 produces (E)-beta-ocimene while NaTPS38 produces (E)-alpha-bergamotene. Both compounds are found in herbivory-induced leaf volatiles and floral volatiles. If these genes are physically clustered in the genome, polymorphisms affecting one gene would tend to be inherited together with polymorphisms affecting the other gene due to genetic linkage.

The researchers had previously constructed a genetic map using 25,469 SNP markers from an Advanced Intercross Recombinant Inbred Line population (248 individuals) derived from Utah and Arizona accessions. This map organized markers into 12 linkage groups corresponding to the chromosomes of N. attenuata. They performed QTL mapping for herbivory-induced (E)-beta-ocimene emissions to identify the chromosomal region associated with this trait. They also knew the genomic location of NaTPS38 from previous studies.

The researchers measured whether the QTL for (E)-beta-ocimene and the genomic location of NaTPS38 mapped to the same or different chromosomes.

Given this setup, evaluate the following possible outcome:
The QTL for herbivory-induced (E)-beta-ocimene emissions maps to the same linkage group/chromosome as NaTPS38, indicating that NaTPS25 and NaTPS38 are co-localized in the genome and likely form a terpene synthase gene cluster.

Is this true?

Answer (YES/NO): YES